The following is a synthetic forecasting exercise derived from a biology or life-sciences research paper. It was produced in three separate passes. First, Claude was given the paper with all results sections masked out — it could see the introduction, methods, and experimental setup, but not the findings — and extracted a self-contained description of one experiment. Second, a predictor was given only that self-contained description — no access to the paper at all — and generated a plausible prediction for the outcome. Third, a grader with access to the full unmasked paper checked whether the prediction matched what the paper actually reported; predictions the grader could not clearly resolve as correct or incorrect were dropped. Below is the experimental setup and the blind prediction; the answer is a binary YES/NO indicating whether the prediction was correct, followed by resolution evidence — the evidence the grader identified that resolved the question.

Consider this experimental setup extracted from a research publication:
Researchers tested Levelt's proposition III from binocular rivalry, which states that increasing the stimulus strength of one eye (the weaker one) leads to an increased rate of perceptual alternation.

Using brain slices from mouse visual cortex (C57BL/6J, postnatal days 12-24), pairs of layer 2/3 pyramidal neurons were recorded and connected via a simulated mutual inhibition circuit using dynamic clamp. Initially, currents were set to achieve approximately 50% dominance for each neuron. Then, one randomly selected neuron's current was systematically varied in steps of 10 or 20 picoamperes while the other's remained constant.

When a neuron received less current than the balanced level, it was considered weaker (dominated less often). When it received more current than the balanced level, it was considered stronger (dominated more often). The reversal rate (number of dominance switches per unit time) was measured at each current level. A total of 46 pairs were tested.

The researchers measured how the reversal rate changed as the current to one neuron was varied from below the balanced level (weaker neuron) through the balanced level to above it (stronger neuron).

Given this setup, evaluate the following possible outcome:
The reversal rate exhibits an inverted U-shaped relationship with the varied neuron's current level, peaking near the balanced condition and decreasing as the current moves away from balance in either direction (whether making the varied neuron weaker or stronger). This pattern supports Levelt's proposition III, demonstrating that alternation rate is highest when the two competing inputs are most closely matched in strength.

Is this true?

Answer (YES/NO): NO